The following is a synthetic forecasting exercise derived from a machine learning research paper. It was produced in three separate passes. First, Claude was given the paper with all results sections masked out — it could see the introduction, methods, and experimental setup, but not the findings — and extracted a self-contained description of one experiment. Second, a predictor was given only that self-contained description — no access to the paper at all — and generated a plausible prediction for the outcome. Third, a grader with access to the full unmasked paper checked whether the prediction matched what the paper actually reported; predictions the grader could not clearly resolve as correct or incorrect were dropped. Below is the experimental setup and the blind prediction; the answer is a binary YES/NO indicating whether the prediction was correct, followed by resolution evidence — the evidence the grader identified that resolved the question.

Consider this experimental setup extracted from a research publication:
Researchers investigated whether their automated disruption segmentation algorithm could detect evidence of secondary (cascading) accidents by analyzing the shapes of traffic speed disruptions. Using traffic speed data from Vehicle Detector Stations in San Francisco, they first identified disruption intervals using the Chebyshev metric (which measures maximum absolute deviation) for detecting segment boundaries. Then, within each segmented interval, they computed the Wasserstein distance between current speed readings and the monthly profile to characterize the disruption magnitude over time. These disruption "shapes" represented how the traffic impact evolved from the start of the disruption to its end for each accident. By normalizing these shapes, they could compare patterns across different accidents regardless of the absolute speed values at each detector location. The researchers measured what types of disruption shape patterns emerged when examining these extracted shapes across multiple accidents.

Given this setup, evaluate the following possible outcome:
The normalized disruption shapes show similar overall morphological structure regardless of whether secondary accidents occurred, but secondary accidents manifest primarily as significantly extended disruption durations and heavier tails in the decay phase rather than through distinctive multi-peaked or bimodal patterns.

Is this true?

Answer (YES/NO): NO